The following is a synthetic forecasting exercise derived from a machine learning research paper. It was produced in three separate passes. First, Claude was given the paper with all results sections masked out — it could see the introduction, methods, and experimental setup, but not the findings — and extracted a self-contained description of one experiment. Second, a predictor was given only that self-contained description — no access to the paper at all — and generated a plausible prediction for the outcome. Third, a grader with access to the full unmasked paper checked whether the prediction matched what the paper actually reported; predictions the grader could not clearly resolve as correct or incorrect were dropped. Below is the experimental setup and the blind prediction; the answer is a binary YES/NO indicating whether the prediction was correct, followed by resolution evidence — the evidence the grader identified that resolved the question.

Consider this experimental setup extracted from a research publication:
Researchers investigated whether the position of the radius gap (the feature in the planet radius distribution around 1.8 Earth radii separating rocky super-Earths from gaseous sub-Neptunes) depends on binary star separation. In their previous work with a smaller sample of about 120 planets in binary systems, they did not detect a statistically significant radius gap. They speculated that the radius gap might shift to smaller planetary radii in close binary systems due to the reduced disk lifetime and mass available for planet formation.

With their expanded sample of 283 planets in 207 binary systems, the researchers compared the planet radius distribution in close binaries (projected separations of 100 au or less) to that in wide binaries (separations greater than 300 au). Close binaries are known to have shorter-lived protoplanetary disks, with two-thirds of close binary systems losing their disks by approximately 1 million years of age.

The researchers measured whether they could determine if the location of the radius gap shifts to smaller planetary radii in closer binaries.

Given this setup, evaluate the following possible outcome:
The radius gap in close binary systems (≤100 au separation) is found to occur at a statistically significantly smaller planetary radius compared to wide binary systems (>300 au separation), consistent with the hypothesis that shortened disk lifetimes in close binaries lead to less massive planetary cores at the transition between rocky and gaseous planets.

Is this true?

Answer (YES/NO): NO